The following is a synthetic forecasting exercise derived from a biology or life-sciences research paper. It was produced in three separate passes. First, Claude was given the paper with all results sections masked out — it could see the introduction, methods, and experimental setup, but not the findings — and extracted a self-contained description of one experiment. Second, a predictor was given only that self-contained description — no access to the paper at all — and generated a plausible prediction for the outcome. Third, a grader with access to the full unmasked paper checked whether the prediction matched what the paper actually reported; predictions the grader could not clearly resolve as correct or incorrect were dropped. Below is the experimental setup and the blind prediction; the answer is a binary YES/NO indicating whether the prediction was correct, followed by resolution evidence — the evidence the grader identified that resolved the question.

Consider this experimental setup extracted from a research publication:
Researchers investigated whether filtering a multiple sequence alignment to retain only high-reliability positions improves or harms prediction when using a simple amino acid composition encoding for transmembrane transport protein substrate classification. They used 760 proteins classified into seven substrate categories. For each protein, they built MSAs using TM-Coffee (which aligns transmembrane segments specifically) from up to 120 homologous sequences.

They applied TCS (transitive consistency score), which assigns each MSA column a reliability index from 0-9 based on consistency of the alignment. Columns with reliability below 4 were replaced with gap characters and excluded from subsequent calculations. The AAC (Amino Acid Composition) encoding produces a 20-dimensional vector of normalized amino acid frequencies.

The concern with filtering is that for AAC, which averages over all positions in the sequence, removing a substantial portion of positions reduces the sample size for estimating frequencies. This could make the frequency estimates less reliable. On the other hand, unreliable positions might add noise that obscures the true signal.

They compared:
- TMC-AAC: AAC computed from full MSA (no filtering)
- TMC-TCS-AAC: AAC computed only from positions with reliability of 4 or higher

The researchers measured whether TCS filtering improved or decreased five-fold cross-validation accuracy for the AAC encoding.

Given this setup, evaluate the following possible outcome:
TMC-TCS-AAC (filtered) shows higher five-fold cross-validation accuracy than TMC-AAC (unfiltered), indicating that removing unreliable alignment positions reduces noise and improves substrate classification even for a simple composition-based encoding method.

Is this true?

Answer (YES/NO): YES